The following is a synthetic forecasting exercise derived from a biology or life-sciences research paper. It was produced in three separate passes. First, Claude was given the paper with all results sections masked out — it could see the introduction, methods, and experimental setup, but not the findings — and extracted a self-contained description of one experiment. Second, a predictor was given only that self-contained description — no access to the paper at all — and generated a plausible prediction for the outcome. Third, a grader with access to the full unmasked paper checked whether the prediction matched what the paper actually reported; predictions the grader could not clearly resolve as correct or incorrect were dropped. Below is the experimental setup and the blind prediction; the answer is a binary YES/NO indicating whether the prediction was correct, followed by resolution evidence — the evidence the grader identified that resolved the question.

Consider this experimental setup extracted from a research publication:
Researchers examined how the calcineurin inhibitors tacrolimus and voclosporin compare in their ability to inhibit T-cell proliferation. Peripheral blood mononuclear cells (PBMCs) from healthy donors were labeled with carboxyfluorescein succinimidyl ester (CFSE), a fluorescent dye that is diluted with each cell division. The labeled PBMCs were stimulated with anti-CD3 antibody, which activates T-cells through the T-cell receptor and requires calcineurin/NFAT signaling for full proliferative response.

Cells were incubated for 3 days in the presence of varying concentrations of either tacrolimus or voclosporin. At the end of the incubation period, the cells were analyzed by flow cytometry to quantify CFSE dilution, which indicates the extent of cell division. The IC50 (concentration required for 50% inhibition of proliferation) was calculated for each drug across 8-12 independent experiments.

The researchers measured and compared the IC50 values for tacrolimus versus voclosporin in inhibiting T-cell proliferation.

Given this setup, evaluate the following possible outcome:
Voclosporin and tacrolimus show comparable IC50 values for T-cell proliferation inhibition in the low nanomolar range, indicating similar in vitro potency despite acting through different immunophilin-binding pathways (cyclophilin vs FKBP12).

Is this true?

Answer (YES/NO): NO